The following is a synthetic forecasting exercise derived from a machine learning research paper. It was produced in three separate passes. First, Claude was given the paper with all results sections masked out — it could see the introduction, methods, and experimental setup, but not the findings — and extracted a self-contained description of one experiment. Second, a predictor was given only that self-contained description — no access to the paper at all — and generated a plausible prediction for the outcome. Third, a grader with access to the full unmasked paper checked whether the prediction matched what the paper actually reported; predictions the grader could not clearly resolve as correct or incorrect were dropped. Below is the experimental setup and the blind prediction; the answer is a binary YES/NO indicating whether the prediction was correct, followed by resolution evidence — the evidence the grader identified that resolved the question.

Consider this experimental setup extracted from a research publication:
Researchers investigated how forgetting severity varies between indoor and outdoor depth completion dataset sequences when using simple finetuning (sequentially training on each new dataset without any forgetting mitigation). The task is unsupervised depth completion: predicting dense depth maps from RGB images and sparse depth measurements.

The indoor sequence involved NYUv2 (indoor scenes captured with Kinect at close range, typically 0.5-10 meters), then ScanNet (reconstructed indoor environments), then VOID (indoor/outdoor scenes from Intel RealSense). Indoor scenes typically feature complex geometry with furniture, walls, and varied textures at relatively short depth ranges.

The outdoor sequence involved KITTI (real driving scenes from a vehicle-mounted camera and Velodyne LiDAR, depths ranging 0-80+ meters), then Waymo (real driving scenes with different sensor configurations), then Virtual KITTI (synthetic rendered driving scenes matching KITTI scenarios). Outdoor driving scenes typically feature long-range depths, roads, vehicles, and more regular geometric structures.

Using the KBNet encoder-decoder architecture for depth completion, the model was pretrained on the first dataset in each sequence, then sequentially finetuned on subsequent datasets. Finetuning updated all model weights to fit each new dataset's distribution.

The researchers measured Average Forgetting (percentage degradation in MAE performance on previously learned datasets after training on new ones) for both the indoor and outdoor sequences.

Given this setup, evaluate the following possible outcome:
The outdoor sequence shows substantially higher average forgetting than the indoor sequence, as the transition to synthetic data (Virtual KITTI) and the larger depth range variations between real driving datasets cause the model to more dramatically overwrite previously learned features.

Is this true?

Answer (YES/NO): YES